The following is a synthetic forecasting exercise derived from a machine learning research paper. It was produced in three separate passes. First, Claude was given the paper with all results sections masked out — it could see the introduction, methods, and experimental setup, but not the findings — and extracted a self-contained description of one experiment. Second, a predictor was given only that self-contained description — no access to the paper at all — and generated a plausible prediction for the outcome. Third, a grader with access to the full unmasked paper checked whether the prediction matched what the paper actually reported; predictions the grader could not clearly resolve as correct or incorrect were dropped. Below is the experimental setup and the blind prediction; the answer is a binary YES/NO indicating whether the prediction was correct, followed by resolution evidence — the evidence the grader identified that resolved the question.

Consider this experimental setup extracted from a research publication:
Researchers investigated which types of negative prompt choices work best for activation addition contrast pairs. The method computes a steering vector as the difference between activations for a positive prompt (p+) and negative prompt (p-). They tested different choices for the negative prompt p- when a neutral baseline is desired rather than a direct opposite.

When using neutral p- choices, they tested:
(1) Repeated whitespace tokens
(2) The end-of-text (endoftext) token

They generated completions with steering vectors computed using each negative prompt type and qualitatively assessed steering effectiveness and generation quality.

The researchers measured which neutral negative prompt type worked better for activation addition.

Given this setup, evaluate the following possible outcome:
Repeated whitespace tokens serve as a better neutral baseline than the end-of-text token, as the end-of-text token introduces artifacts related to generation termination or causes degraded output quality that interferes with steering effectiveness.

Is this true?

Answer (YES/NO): YES